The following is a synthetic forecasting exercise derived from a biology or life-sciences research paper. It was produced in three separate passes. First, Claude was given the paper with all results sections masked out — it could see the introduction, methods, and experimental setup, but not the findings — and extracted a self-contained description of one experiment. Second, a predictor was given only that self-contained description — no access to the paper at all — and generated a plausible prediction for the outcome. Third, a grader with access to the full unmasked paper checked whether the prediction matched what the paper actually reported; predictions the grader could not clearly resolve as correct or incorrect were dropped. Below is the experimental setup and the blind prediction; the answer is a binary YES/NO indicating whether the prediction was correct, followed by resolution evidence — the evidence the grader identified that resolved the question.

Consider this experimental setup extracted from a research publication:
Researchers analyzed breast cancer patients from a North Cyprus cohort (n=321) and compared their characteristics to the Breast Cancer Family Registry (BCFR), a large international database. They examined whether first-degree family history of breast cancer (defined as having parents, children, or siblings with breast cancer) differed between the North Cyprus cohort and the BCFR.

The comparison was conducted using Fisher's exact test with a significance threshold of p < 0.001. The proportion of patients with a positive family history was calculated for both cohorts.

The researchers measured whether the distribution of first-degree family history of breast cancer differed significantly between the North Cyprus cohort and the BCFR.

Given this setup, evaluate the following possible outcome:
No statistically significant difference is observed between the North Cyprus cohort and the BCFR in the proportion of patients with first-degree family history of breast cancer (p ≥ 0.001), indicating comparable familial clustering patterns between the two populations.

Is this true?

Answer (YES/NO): YES